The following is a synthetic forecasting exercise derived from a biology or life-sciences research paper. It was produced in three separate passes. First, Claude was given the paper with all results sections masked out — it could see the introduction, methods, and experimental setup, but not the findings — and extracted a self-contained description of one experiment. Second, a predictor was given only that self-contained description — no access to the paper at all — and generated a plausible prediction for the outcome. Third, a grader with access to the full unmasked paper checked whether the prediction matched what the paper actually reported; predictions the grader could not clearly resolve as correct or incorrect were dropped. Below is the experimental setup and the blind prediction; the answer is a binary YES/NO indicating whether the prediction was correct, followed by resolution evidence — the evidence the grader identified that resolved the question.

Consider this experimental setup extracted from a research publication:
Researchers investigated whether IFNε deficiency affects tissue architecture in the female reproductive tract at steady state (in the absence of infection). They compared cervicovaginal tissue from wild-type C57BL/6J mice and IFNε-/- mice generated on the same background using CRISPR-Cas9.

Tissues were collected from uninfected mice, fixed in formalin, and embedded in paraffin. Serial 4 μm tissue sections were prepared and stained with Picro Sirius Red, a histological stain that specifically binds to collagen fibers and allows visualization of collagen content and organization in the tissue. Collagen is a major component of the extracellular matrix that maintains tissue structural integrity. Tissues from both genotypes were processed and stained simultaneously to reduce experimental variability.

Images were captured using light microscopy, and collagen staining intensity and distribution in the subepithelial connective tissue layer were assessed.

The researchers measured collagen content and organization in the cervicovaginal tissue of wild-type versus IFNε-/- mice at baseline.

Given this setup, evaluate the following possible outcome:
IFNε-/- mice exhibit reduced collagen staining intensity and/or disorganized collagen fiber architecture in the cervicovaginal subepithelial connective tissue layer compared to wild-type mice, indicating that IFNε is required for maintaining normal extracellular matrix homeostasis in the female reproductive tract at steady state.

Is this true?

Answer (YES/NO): YES